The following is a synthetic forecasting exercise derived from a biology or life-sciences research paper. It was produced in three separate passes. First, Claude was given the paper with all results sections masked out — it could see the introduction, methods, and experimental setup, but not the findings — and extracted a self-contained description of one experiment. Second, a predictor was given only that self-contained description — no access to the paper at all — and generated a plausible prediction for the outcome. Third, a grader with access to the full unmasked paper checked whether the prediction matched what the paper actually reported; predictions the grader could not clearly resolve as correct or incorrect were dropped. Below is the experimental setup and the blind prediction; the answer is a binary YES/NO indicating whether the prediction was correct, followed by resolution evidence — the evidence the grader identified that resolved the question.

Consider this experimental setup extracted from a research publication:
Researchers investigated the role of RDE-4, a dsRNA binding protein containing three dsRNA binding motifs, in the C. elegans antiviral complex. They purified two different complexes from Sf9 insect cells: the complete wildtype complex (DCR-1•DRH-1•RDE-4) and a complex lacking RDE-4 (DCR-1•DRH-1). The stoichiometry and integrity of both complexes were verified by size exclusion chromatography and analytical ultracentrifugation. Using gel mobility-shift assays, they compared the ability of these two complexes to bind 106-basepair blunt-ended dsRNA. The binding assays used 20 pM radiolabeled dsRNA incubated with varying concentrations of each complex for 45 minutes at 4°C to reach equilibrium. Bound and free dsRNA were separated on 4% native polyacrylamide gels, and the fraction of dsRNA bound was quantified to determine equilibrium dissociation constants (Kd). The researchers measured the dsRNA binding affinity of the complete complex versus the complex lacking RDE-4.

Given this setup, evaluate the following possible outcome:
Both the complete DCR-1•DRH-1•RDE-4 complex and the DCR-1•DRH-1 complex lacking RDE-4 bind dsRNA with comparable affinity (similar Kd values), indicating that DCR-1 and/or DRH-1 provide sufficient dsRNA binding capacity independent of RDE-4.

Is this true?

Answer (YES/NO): NO